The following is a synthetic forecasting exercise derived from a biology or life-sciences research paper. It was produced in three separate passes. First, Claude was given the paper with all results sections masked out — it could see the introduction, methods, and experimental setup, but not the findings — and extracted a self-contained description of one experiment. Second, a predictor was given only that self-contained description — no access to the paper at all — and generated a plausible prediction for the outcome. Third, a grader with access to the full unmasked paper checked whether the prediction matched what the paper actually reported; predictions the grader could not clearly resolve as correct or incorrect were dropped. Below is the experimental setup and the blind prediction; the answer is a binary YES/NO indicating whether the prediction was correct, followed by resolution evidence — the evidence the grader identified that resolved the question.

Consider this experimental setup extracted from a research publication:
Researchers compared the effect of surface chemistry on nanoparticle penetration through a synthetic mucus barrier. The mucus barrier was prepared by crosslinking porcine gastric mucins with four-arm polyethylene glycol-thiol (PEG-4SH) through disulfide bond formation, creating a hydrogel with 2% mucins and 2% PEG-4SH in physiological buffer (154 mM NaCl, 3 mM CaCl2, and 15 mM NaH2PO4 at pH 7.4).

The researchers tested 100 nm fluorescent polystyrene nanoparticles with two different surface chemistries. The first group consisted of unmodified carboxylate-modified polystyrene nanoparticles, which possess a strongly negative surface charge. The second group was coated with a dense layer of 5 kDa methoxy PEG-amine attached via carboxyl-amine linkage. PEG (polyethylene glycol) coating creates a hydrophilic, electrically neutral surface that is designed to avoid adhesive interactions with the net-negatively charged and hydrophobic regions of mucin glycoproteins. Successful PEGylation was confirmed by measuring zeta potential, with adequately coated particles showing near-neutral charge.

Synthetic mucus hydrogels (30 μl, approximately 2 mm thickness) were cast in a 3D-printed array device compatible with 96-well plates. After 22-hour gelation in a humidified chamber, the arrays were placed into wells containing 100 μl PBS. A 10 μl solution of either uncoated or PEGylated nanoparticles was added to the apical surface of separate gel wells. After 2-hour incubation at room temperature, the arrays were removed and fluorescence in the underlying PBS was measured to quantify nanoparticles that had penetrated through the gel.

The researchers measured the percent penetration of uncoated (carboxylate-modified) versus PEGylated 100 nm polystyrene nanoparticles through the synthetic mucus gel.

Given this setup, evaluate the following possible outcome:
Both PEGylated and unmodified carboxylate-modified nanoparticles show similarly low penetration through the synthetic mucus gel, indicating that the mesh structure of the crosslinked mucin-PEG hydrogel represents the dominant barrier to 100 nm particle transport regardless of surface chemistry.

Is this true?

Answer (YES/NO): NO